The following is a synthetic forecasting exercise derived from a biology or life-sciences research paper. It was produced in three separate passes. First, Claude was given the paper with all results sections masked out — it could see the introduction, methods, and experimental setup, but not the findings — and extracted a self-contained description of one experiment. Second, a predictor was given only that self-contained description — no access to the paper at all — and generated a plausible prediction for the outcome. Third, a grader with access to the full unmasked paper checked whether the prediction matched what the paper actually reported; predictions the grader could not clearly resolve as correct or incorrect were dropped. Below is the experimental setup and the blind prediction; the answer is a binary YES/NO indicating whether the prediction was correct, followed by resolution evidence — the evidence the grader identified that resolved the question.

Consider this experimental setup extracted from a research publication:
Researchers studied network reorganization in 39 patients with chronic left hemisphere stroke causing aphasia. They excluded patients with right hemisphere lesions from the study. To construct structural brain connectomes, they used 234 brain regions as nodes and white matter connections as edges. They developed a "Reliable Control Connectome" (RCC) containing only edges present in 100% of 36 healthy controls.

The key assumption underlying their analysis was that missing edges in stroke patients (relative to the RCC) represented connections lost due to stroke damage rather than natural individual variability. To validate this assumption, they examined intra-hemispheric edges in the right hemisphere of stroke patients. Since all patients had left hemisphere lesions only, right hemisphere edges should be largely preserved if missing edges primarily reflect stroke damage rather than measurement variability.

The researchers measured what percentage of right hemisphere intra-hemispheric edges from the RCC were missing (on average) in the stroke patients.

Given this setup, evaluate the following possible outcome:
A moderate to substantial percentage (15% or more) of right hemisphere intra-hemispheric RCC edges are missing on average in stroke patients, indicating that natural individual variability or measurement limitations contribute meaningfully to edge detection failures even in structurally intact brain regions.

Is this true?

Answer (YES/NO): NO